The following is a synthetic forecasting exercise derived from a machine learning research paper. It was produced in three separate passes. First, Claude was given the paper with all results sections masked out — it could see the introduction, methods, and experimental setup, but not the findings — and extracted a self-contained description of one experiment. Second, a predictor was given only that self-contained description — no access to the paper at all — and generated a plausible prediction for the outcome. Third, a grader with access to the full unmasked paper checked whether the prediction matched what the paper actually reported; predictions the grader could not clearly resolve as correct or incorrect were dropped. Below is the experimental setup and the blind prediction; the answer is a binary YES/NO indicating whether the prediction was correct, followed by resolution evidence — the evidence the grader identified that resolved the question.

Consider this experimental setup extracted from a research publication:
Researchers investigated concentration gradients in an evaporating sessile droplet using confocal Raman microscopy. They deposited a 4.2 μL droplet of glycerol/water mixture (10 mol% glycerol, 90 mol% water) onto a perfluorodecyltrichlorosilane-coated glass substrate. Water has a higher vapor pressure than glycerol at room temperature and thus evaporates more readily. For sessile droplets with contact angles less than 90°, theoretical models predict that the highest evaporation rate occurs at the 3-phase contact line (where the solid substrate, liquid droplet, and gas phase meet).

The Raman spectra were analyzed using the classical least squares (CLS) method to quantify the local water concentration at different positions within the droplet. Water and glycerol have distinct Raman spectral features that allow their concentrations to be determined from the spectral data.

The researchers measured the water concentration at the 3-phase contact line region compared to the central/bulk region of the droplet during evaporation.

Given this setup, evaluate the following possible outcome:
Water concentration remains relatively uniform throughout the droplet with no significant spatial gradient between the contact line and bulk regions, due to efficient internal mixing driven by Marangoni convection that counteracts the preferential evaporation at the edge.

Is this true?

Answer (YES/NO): NO